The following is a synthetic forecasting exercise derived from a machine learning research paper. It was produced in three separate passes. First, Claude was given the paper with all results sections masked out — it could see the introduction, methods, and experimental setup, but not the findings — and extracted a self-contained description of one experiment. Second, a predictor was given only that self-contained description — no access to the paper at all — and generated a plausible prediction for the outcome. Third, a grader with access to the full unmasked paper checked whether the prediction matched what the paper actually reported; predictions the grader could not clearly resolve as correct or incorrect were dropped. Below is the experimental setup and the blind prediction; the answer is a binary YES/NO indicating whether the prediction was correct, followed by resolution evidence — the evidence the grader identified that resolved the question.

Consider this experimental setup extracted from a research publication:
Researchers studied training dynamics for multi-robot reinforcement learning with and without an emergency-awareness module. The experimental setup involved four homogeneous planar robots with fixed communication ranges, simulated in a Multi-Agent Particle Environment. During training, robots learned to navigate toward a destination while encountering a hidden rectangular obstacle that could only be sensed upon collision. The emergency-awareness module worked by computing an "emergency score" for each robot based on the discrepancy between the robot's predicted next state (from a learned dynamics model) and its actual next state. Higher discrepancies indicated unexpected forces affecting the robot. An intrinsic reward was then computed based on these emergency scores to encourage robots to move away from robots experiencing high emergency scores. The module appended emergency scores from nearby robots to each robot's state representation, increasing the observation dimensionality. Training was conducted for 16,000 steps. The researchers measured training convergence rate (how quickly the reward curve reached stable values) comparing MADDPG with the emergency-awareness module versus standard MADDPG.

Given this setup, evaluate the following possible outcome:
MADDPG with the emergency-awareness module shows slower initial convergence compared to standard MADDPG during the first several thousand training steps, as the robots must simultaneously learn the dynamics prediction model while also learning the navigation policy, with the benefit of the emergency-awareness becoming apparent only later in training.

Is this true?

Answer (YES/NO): NO